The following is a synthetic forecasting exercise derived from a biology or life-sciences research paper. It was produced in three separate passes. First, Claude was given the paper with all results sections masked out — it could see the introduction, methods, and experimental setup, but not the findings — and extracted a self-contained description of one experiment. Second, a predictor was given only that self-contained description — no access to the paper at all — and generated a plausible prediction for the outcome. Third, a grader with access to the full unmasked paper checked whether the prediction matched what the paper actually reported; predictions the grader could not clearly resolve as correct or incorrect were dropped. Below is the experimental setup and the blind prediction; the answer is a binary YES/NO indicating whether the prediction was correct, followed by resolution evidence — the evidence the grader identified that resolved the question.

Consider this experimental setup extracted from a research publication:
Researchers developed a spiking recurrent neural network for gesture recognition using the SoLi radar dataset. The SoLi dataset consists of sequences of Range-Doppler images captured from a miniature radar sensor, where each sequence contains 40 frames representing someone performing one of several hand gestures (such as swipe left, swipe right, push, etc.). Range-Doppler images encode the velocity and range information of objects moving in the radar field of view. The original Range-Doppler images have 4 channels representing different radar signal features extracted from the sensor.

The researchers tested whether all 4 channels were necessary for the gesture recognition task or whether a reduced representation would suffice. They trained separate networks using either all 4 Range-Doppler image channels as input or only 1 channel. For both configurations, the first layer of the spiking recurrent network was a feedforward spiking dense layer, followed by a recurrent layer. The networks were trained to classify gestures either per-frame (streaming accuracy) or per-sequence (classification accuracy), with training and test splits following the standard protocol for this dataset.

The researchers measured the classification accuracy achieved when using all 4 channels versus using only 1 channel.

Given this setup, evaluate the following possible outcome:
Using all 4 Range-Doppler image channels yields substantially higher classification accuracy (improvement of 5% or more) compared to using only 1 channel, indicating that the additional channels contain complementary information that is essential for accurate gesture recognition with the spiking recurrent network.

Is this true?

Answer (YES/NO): NO